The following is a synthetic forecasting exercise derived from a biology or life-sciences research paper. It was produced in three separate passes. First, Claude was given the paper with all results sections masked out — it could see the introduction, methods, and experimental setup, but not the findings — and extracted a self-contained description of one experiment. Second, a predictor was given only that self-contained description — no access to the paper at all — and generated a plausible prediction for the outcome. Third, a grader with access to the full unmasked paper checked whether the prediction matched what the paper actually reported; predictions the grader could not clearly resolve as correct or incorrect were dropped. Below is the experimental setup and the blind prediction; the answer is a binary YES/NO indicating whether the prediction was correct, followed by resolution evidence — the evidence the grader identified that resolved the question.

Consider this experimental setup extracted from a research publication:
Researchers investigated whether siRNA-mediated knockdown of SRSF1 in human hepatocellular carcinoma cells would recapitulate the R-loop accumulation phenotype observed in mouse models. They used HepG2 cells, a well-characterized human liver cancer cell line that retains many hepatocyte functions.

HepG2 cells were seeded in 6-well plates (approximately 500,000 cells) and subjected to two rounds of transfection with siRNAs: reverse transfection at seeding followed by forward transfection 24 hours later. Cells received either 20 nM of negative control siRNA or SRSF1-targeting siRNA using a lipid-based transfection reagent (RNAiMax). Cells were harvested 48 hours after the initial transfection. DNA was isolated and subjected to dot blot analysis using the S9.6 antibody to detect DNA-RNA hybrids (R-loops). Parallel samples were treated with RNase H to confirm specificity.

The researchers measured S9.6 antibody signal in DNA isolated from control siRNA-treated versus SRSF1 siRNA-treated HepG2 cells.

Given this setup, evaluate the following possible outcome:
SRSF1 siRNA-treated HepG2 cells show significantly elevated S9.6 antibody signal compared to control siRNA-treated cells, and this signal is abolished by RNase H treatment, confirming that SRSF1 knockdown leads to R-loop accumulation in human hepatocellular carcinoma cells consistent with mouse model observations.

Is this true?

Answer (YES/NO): YES